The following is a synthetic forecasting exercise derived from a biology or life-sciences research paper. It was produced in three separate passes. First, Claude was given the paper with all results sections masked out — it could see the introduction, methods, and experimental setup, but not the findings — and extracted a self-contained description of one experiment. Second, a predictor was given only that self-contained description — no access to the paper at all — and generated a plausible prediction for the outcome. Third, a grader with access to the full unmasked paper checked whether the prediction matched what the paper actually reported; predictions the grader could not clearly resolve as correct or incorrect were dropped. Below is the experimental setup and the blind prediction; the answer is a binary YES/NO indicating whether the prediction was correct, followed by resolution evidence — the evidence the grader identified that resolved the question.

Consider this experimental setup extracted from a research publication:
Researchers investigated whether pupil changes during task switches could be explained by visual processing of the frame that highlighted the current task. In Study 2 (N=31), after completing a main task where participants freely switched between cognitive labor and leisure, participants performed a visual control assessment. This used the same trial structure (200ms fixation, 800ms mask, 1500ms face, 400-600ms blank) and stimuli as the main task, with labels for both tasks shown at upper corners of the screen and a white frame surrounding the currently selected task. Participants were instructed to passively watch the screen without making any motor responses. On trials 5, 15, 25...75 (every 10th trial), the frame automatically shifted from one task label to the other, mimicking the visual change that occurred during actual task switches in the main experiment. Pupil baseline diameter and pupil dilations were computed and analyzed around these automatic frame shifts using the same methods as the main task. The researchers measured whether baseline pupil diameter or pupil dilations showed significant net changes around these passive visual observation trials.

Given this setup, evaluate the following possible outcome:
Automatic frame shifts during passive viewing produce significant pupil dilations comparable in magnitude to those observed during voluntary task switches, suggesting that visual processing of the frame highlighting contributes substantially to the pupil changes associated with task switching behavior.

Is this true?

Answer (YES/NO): NO